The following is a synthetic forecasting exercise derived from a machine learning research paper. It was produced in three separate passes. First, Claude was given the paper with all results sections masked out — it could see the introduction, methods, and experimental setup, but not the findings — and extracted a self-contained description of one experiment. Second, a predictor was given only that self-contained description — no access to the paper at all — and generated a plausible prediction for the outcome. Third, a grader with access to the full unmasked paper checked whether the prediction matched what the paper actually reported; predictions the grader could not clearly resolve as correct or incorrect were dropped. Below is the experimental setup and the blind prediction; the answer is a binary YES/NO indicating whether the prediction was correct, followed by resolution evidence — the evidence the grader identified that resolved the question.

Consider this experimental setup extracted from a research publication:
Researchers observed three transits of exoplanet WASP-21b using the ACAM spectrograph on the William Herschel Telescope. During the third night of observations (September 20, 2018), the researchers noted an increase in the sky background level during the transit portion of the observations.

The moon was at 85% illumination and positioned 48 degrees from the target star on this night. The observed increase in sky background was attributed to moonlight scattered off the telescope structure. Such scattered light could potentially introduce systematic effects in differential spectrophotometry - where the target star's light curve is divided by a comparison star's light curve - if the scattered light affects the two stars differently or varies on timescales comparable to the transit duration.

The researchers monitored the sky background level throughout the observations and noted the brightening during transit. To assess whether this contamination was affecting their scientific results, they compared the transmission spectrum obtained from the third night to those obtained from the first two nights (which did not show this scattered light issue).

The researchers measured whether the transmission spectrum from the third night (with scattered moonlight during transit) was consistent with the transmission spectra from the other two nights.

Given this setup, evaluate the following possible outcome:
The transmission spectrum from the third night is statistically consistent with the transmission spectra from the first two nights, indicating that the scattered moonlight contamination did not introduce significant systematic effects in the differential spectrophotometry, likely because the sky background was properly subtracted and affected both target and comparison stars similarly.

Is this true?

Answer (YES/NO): YES